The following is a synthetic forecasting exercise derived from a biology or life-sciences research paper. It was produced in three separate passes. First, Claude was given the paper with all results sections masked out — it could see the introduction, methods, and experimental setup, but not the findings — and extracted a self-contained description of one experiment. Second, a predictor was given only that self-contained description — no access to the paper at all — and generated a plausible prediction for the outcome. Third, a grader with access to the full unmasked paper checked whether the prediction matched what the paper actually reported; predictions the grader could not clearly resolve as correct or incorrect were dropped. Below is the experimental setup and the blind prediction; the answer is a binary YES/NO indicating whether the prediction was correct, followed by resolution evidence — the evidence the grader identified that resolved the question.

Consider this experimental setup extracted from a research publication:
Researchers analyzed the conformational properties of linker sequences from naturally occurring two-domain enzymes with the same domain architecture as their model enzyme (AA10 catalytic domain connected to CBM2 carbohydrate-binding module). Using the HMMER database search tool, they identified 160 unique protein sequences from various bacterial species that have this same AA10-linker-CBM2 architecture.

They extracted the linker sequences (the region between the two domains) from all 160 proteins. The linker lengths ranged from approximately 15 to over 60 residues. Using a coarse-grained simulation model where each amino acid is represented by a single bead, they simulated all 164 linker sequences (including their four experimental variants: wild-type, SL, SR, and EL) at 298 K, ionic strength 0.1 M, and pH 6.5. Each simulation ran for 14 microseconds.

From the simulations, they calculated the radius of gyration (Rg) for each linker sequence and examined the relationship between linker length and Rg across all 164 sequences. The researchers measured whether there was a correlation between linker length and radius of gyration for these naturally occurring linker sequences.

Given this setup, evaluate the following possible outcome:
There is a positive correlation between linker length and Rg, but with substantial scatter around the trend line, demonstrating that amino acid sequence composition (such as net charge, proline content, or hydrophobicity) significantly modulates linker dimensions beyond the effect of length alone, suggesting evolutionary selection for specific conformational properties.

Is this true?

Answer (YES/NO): NO